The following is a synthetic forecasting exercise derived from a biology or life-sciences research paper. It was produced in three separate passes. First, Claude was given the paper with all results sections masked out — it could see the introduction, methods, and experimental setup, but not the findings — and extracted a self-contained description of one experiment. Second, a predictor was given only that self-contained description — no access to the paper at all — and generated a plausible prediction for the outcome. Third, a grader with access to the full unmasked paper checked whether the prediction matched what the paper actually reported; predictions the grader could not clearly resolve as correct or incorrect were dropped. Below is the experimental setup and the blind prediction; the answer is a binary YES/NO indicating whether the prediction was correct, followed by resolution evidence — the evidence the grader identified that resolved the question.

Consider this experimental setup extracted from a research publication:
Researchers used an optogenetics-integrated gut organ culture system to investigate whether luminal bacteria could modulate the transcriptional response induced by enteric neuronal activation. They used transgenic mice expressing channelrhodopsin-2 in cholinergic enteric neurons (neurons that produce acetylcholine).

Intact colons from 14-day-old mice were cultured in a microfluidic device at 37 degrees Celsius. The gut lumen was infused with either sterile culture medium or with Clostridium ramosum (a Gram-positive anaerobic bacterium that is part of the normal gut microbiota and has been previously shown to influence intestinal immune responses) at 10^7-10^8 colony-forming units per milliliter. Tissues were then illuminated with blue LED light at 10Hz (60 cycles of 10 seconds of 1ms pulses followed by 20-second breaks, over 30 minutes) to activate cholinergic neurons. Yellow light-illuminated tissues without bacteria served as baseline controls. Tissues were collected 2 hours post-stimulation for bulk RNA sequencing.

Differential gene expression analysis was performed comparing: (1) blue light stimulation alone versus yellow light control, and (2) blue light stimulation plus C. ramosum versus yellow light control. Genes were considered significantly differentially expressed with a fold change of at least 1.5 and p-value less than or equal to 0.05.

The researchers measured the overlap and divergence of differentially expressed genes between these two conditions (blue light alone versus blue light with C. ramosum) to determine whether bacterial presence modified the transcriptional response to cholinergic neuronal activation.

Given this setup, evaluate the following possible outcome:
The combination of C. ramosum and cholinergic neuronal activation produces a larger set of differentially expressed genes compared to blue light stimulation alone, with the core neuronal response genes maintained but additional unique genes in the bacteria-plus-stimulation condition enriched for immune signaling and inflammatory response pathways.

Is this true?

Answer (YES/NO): NO